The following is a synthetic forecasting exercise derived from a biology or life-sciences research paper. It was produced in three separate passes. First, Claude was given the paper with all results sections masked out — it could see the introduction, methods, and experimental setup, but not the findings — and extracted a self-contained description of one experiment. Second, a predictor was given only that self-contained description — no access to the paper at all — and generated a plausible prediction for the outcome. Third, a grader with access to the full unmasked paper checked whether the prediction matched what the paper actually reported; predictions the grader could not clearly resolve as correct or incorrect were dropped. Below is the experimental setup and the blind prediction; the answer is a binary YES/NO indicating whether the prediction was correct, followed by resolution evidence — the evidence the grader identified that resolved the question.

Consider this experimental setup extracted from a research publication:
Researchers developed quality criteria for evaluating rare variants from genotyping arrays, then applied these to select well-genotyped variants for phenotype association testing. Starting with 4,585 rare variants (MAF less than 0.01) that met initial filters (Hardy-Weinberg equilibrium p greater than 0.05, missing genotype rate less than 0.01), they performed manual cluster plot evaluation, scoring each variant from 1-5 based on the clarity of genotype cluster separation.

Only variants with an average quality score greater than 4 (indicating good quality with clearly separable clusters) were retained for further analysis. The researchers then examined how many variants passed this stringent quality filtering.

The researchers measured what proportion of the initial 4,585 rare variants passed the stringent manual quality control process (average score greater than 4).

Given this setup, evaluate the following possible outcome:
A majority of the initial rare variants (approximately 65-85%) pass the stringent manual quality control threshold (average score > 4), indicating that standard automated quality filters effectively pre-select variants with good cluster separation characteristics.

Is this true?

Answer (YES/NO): NO